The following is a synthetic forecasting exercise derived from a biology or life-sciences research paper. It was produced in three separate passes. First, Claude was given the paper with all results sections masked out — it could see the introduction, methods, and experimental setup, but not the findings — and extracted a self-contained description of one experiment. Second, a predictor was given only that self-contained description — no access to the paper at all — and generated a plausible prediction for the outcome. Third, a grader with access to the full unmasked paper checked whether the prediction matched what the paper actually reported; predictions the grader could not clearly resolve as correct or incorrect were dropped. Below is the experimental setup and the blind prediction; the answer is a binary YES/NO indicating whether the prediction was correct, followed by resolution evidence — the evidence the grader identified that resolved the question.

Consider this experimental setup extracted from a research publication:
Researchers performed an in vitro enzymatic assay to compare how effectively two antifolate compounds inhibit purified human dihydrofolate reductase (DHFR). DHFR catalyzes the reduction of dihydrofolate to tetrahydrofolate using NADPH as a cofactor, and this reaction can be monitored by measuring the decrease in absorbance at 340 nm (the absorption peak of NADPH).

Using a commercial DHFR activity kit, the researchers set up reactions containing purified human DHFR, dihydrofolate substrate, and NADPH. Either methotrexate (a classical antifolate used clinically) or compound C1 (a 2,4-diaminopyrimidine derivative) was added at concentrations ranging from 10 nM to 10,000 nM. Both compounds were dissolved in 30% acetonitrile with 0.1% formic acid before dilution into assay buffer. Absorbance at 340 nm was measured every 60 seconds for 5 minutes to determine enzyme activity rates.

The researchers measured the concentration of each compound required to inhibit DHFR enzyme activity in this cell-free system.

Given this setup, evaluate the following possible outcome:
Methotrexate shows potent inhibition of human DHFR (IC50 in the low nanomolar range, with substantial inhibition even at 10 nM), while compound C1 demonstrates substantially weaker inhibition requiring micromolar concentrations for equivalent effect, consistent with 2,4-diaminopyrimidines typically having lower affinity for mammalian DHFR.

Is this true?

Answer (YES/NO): YES